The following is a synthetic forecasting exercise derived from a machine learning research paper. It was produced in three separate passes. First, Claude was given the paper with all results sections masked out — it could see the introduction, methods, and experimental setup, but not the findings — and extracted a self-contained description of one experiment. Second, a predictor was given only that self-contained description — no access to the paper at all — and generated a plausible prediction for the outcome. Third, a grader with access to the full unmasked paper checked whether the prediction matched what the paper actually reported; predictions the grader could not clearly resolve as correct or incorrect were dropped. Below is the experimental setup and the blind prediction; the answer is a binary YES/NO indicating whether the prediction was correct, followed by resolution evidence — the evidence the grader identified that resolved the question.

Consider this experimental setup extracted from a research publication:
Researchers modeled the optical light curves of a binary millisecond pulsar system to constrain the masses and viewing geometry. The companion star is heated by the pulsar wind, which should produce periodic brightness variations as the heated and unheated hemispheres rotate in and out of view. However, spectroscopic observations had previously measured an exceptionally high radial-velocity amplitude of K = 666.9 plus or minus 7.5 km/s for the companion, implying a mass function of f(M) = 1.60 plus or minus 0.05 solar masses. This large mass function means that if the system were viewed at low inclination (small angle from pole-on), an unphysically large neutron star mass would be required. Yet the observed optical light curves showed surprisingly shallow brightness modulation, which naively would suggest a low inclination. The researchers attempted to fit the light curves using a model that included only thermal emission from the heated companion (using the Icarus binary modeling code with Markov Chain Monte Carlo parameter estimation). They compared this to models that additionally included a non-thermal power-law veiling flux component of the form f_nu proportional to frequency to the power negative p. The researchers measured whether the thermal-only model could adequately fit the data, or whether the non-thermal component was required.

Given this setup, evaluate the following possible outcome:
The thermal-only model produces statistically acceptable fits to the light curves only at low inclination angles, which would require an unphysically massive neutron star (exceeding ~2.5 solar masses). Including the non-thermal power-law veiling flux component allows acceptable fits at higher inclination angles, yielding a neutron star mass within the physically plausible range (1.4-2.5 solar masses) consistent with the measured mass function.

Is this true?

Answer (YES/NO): NO